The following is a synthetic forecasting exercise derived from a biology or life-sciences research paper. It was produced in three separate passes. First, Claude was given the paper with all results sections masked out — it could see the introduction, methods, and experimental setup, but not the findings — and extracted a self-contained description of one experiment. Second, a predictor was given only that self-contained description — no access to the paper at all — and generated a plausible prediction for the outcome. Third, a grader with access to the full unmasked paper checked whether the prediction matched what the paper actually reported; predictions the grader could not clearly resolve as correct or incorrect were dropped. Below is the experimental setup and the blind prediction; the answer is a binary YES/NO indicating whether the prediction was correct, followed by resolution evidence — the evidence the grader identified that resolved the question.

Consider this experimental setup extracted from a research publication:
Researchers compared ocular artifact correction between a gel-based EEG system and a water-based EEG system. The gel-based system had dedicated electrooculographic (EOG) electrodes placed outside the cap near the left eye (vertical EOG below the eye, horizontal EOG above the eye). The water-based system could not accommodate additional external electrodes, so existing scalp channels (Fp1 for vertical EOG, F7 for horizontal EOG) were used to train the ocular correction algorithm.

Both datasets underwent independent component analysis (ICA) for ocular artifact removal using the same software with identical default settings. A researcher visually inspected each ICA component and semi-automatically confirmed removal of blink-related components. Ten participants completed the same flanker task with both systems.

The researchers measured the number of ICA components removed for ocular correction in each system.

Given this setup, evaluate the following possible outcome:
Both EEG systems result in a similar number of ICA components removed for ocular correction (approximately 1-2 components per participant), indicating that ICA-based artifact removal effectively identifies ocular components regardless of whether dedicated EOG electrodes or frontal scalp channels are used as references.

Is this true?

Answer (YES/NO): NO